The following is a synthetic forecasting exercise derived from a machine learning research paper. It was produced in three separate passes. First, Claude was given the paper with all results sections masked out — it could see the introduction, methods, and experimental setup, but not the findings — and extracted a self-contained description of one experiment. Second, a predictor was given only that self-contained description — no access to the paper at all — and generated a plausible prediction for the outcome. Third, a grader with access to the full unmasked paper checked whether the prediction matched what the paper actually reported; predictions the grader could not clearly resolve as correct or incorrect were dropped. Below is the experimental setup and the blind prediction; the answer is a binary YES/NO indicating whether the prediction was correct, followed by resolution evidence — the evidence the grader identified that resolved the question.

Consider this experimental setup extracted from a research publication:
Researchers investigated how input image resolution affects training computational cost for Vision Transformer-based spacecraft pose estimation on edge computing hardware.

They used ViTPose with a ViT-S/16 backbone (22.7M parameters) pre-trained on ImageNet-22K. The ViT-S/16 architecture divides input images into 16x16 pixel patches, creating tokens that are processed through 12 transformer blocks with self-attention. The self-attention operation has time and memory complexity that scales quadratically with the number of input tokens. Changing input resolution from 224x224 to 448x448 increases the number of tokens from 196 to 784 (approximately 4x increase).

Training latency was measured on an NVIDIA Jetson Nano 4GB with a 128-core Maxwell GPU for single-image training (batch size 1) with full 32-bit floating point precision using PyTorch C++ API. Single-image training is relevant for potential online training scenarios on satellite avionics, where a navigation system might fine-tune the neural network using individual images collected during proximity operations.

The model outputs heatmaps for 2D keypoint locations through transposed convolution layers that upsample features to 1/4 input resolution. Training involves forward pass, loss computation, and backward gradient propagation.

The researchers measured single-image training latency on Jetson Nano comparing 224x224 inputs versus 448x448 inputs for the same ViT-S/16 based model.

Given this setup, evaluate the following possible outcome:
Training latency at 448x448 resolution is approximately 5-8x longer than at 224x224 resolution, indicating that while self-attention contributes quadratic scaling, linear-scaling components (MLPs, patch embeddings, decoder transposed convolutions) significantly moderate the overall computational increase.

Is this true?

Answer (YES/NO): NO